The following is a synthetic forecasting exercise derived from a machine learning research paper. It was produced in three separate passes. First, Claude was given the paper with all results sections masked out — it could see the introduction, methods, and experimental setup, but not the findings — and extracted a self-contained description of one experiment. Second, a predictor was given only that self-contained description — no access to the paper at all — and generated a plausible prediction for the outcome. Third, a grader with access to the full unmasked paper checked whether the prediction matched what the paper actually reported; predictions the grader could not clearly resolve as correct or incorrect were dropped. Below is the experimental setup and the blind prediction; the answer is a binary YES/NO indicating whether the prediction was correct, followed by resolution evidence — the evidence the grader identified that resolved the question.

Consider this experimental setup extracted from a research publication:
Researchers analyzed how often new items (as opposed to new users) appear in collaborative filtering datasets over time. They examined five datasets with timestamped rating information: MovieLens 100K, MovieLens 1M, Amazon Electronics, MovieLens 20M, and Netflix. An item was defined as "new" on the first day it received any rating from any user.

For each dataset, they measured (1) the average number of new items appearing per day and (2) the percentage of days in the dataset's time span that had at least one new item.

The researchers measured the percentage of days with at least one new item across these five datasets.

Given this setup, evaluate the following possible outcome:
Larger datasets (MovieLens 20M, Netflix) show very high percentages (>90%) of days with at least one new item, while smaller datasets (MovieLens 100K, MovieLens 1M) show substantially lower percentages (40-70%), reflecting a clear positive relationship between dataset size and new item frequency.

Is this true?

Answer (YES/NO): NO